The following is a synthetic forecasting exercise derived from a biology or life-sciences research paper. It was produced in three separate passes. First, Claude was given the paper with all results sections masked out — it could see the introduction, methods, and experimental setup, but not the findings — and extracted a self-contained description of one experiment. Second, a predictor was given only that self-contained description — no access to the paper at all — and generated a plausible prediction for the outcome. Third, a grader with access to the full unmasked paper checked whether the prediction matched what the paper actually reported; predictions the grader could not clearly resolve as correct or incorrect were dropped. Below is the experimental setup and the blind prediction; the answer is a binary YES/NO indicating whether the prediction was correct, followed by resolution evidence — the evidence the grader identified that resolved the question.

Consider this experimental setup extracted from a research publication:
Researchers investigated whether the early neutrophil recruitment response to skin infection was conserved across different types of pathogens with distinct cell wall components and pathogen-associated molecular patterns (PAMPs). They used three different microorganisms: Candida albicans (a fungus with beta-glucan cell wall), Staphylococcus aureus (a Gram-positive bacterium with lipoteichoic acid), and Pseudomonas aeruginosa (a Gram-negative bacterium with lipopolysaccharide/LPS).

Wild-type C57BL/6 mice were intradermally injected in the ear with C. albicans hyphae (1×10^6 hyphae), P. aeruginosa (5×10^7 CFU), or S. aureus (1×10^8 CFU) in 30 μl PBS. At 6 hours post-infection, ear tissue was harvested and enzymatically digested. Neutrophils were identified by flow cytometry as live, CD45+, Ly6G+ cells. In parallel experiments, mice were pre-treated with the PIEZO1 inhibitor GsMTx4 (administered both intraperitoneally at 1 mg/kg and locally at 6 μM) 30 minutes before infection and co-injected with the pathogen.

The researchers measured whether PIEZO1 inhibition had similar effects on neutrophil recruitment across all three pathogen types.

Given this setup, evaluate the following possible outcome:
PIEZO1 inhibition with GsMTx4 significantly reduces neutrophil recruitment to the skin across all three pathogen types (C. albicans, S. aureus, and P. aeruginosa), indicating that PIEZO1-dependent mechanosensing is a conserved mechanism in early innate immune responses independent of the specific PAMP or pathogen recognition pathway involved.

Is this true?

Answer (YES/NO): YES